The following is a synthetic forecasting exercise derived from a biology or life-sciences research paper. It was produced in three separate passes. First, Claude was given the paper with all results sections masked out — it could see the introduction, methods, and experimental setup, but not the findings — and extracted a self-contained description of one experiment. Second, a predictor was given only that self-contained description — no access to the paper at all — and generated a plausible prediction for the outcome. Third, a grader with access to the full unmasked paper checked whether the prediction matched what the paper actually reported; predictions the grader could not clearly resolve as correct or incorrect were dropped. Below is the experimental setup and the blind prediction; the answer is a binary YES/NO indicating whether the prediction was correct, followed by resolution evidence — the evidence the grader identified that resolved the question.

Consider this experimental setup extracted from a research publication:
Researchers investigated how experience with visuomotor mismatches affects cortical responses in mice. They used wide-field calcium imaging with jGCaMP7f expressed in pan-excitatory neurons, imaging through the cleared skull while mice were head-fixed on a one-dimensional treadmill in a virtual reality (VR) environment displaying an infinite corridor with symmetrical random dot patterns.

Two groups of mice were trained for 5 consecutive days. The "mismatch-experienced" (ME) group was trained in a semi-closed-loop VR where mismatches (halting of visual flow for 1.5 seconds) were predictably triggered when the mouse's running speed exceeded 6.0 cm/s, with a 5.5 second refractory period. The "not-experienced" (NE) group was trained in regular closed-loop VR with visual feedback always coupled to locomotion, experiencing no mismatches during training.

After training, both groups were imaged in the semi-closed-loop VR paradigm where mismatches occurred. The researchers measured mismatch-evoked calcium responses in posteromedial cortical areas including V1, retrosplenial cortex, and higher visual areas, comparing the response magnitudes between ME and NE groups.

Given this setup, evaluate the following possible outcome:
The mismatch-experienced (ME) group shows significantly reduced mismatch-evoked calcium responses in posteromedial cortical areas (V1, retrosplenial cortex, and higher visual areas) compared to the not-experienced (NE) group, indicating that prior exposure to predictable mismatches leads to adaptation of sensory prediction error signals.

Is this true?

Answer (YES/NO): YES